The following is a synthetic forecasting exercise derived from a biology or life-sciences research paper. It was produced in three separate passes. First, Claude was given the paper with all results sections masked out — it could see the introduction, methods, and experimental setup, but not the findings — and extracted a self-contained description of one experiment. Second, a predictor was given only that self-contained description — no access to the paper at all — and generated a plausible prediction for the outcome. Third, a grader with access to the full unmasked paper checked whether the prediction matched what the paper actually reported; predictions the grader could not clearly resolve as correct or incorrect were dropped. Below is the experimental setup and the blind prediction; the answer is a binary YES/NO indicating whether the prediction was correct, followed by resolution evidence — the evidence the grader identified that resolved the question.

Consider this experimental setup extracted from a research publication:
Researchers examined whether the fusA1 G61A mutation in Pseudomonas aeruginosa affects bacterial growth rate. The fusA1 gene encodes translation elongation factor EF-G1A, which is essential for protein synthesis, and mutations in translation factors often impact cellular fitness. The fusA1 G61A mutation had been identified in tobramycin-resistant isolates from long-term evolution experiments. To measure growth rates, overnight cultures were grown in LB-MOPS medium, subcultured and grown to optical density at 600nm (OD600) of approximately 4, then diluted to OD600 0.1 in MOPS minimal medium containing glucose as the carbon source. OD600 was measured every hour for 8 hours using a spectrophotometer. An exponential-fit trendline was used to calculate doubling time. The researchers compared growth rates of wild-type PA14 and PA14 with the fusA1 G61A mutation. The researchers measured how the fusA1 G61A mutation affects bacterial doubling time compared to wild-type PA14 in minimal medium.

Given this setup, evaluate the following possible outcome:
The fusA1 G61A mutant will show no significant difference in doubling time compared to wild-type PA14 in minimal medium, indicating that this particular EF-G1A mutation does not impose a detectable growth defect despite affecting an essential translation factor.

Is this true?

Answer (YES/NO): YES